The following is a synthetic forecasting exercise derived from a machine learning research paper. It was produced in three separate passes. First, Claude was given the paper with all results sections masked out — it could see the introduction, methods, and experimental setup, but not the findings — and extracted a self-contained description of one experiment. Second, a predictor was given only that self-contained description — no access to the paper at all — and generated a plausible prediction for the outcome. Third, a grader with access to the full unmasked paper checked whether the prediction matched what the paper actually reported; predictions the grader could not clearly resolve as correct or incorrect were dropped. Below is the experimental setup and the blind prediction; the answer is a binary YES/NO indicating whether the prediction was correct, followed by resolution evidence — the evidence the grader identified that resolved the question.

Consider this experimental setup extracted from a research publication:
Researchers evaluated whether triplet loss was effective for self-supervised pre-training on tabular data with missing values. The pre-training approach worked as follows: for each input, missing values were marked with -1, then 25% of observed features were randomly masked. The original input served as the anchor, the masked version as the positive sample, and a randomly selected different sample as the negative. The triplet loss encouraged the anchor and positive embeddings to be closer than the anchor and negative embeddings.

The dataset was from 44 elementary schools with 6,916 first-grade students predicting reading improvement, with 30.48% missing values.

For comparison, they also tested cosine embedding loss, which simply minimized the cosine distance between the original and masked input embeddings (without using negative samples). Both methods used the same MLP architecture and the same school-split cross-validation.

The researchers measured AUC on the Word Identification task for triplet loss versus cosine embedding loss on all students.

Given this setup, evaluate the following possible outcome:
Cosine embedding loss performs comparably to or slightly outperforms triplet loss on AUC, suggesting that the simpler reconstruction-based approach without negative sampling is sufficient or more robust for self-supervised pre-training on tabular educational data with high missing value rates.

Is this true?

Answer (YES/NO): NO